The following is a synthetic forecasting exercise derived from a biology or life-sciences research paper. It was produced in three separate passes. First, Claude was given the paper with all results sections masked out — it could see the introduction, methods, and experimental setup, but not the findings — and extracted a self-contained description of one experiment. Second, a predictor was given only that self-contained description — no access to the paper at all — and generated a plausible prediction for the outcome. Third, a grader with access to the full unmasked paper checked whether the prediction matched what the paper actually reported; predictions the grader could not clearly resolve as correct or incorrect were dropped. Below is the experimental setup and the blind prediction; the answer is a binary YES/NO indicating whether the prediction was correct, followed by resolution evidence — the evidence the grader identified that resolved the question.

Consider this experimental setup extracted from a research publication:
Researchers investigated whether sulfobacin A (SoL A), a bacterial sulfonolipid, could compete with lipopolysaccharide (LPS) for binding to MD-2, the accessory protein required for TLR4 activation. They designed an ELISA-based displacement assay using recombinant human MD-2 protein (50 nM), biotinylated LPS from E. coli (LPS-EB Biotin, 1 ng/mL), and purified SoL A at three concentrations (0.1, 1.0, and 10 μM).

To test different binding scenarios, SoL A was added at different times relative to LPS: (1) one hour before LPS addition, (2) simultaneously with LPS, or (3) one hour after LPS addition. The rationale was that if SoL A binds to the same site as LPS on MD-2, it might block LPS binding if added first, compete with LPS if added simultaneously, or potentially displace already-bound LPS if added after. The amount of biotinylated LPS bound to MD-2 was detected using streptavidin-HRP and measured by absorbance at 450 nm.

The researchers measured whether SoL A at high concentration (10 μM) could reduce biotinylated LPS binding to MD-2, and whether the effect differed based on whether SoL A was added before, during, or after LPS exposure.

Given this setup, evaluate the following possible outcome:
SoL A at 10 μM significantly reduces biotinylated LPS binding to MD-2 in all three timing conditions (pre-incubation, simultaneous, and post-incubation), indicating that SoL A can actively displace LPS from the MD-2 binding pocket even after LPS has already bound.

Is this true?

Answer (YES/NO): YES